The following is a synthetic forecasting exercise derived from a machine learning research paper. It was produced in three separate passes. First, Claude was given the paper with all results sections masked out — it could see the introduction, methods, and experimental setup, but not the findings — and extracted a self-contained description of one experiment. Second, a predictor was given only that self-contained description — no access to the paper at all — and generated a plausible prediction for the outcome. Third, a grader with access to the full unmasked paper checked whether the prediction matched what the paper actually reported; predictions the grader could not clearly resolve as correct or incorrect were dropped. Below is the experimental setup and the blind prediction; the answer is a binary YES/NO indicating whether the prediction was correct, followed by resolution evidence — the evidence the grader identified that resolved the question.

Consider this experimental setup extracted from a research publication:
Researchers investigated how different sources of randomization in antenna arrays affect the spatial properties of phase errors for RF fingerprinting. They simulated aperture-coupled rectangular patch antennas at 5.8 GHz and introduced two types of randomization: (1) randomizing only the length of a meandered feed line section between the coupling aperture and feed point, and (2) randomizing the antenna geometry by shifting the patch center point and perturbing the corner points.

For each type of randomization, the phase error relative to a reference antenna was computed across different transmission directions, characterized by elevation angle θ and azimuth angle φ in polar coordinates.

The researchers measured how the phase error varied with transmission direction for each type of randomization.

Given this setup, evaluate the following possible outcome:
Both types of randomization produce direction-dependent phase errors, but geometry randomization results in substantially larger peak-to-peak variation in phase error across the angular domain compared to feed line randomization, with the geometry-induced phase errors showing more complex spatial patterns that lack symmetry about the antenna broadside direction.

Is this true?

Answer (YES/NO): NO